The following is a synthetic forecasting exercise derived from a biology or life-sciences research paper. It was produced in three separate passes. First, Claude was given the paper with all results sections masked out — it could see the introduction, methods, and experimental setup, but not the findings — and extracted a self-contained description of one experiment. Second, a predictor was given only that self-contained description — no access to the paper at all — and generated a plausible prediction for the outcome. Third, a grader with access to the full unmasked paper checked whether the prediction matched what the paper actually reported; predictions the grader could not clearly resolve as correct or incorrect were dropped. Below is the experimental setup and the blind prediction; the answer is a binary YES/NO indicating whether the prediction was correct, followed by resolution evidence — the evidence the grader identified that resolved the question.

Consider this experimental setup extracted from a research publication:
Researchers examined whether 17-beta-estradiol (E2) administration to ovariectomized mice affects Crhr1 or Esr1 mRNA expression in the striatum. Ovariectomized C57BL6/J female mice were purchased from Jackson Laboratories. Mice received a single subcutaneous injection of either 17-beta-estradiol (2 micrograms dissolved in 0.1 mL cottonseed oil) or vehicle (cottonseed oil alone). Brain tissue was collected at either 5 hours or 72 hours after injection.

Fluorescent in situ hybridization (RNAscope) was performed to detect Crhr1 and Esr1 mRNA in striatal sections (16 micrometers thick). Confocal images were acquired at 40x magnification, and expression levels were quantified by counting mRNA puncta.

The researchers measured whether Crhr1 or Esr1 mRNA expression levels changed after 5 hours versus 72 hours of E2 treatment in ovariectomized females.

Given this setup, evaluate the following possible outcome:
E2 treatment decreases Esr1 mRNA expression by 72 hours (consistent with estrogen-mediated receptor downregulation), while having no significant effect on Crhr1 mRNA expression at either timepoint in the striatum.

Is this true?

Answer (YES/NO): NO